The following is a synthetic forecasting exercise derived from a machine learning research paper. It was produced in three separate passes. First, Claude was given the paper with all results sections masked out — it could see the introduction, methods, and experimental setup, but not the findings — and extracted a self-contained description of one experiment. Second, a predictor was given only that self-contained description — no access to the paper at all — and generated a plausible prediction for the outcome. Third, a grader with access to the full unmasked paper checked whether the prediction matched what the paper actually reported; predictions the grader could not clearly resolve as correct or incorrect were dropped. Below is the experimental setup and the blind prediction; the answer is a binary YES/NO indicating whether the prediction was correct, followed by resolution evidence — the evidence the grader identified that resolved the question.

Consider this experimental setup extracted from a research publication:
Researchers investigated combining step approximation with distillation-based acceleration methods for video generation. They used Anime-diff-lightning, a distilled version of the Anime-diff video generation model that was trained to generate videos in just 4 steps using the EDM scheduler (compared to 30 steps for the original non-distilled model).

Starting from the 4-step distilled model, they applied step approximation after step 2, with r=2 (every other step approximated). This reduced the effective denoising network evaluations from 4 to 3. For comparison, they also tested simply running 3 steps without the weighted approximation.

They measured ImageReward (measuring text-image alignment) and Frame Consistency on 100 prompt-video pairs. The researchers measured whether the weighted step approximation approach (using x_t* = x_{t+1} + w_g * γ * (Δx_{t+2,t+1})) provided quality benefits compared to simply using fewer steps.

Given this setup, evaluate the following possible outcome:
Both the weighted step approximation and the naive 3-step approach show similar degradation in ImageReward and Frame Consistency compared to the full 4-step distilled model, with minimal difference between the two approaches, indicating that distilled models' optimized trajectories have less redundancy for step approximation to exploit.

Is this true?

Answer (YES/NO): NO